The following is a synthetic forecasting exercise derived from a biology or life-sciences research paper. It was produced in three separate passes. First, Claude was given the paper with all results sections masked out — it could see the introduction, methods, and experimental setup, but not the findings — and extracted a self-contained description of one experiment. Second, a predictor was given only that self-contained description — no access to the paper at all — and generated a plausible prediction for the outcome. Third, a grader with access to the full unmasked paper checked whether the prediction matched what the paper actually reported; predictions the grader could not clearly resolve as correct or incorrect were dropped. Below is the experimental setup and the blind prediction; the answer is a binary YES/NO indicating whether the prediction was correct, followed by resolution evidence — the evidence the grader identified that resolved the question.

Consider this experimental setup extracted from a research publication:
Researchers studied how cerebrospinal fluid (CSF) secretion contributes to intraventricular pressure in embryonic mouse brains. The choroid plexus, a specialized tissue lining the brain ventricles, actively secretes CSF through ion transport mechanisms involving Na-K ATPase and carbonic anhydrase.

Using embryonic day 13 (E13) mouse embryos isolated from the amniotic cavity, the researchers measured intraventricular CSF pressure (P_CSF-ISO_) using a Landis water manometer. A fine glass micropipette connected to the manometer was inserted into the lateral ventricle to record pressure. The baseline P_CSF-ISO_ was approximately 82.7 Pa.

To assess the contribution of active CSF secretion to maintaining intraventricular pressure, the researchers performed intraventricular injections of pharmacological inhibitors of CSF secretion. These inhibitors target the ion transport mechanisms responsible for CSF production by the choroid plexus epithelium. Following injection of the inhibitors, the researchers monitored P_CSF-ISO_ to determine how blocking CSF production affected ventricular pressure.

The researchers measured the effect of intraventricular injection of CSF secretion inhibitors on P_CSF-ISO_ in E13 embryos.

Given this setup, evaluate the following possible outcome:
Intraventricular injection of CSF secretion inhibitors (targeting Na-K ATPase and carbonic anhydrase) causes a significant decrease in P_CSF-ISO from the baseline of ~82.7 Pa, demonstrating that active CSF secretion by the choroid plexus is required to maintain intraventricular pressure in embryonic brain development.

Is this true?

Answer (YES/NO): NO